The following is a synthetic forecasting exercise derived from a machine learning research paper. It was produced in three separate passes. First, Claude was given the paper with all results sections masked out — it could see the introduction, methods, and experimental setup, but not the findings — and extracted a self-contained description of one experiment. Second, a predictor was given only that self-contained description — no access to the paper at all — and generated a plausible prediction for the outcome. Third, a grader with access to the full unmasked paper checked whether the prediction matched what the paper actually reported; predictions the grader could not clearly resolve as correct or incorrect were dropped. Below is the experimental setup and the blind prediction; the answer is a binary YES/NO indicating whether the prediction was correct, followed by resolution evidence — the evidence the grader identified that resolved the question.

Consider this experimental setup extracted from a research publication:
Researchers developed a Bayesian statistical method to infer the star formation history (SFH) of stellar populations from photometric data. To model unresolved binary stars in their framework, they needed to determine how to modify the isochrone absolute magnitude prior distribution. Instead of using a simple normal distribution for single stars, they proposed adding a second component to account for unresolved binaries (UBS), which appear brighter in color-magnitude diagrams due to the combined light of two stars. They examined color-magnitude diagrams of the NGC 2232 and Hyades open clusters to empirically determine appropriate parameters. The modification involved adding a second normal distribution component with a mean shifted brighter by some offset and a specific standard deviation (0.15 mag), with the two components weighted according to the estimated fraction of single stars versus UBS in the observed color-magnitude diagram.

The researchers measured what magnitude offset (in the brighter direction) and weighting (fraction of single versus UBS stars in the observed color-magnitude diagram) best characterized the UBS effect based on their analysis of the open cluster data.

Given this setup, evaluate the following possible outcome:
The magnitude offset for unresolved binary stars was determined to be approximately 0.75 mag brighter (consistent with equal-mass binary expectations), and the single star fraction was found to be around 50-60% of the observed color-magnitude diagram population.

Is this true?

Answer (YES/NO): NO